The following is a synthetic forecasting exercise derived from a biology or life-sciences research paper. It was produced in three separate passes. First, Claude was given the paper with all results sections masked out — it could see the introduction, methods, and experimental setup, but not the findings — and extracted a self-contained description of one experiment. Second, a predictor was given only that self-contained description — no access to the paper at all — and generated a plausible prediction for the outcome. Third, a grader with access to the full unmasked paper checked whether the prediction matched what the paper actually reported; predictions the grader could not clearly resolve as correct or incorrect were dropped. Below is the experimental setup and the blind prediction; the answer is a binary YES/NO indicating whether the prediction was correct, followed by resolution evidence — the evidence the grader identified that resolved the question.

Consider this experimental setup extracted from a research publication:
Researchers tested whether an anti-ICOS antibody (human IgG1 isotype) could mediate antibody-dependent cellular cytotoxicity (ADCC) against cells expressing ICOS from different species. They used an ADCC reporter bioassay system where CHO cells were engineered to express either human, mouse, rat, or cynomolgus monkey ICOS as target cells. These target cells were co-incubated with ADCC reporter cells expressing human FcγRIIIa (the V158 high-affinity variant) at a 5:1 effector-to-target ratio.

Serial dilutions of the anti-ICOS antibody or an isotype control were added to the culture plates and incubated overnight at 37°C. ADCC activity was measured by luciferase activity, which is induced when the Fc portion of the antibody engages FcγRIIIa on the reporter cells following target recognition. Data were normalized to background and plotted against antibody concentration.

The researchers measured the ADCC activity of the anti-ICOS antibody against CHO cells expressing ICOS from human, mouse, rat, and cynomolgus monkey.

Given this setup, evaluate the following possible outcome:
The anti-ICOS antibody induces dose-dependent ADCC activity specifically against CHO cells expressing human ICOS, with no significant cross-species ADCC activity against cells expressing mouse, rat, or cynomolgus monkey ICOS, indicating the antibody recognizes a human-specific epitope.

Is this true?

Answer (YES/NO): NO